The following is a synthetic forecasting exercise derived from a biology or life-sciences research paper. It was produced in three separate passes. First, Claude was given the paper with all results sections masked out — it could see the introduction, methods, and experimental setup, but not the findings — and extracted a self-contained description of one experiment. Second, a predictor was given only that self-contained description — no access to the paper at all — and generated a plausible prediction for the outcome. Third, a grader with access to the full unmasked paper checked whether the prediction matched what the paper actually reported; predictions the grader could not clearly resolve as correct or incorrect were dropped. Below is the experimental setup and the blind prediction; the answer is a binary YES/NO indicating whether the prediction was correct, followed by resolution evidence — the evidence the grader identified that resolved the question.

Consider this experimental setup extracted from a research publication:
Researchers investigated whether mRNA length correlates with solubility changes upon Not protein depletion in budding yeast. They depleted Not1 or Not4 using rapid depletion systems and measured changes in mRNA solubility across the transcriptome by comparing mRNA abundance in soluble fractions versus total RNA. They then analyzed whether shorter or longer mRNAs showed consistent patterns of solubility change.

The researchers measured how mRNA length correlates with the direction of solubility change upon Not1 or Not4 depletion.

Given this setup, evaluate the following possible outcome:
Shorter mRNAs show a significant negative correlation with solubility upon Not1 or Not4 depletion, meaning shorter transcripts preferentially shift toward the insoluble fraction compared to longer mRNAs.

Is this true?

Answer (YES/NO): YES